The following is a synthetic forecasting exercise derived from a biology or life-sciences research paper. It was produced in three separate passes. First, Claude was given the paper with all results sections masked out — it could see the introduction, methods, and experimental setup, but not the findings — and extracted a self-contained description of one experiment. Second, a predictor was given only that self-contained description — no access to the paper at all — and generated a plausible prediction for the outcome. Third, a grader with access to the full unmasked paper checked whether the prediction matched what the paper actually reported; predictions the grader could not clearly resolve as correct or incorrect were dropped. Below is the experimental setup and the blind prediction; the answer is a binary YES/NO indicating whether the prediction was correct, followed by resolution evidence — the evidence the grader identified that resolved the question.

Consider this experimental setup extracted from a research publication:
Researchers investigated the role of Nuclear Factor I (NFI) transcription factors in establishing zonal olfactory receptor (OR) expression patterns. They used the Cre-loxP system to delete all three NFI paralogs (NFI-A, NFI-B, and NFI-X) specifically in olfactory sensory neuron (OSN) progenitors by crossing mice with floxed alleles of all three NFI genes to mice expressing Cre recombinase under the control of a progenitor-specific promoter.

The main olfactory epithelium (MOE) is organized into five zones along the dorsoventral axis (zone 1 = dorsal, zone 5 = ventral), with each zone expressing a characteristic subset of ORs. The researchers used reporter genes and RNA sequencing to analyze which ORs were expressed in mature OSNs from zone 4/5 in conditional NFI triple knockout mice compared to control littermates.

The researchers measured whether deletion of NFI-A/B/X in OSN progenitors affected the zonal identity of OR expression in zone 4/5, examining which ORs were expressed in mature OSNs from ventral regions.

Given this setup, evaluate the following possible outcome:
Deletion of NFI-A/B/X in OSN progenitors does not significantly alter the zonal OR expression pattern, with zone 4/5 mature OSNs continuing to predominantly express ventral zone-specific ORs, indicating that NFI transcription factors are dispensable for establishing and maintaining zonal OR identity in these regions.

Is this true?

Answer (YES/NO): NO